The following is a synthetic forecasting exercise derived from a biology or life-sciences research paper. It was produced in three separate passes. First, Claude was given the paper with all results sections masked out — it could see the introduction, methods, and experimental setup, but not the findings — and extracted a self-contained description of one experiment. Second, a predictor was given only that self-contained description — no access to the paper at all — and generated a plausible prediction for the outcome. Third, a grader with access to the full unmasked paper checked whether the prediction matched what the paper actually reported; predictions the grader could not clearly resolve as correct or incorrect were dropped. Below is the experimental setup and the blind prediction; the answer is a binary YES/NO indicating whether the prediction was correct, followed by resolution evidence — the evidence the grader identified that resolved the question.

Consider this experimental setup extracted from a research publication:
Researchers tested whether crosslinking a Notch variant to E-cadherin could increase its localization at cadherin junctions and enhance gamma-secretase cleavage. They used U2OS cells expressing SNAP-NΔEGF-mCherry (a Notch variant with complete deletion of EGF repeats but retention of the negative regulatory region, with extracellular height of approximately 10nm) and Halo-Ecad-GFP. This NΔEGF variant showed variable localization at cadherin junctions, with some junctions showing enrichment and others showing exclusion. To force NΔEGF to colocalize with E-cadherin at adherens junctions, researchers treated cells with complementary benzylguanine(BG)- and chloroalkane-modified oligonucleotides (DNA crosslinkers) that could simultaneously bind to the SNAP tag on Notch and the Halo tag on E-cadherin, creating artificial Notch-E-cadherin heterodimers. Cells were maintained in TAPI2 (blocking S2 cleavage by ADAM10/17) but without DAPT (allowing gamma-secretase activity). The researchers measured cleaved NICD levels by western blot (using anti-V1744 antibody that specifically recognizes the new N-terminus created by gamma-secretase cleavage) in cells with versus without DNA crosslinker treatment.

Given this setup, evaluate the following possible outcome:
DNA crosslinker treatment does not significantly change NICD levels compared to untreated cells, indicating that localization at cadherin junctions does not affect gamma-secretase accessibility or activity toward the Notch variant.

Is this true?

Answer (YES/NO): NO